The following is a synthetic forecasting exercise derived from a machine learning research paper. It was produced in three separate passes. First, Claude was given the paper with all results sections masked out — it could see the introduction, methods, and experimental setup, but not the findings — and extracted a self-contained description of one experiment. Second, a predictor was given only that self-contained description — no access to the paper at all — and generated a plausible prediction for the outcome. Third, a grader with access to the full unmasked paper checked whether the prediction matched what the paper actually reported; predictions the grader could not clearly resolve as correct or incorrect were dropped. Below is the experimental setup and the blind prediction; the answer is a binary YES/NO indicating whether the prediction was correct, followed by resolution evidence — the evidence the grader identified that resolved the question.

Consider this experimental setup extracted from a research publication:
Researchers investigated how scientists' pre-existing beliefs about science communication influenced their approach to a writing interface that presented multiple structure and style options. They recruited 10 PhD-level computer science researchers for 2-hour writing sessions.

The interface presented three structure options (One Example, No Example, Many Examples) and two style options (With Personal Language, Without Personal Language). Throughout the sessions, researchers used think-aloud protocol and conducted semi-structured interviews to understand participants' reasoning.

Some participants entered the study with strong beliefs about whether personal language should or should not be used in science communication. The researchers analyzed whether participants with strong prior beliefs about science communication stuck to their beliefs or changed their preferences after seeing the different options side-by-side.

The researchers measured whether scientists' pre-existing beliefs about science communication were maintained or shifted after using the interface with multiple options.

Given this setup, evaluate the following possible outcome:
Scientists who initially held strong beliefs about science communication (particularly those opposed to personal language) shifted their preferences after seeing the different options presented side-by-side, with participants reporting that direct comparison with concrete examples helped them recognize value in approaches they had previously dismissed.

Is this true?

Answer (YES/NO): YES